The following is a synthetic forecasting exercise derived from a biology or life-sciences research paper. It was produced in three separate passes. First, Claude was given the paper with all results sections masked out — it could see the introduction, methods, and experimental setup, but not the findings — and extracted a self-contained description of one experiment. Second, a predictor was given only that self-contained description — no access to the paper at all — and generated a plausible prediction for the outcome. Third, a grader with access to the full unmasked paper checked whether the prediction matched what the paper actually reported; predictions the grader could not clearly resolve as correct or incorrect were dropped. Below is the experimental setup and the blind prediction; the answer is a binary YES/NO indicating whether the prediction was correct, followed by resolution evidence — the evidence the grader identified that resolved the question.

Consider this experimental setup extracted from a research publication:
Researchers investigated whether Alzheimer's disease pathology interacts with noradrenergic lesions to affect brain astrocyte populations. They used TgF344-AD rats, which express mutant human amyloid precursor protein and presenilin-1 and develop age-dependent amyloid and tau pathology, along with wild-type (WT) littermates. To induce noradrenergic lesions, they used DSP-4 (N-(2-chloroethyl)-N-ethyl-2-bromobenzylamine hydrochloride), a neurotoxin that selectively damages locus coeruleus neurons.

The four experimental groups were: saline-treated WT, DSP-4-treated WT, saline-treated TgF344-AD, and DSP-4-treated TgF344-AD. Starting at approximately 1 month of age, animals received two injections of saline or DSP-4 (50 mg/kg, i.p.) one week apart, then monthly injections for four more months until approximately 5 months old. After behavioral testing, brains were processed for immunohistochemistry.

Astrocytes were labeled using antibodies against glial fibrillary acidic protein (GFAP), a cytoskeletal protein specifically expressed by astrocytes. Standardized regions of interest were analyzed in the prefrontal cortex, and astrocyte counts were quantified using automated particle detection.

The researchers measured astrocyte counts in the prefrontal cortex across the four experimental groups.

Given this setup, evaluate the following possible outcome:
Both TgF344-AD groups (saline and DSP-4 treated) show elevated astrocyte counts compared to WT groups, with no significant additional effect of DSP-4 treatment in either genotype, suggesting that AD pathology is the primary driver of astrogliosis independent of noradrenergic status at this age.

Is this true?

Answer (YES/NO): NO